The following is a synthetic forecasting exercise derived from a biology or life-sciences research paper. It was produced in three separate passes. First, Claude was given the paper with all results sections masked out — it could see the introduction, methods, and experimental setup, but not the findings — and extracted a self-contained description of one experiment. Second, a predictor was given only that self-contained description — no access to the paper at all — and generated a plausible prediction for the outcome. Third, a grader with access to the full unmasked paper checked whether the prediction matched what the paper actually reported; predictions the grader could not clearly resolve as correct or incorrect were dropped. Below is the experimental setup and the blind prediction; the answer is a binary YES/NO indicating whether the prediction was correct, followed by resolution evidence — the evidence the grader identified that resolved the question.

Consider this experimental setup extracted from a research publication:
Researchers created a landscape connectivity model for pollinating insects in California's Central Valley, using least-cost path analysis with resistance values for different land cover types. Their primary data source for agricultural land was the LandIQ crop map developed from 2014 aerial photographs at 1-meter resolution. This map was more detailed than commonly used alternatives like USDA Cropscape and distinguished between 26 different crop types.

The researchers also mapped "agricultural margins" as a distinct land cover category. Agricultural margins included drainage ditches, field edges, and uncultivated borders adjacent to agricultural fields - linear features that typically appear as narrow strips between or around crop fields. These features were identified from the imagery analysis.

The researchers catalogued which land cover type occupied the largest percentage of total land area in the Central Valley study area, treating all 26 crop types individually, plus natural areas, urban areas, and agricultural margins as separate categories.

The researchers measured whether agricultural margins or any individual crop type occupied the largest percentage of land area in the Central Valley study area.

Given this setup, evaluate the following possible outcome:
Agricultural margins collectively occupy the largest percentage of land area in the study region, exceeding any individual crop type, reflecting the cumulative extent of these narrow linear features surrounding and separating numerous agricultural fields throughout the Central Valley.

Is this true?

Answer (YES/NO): NO